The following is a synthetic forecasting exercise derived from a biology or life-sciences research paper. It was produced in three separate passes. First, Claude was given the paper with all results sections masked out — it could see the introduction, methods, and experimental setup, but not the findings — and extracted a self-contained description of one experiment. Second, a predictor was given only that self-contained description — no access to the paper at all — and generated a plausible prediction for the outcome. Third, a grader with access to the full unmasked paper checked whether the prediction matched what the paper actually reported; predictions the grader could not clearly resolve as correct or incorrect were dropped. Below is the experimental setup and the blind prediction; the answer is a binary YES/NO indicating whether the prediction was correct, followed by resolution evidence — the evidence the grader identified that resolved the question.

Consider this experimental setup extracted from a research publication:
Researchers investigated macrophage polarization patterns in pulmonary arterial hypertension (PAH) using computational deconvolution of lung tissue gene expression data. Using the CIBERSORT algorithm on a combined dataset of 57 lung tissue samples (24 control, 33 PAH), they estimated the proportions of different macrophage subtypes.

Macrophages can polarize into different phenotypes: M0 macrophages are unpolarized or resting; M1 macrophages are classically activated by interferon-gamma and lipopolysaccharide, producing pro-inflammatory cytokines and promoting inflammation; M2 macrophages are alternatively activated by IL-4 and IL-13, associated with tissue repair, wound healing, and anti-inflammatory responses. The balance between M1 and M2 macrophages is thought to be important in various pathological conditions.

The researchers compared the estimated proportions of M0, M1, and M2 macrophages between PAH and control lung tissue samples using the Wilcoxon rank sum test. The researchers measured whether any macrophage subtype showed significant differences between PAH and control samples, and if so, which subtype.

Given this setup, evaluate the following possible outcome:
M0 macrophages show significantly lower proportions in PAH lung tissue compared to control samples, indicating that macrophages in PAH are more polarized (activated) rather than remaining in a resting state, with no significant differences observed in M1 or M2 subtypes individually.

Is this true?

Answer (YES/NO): NO